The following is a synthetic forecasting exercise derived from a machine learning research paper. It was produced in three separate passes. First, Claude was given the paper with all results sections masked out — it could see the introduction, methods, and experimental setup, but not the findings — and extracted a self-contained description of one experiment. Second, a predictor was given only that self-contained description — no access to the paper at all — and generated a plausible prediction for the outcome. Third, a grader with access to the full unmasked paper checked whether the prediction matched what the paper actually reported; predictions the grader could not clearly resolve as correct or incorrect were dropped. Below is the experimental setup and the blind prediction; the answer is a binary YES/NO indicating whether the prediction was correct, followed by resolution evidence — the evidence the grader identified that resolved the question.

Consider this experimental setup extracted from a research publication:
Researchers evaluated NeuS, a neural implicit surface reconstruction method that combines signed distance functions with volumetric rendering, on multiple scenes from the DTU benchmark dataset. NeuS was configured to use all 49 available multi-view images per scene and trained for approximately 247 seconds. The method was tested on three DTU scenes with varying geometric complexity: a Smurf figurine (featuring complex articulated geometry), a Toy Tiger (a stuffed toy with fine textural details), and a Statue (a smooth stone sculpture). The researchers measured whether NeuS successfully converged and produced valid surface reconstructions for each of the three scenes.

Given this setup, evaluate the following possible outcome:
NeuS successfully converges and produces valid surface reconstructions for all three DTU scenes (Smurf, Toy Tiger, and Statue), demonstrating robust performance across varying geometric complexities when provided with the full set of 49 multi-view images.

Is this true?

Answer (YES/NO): NO